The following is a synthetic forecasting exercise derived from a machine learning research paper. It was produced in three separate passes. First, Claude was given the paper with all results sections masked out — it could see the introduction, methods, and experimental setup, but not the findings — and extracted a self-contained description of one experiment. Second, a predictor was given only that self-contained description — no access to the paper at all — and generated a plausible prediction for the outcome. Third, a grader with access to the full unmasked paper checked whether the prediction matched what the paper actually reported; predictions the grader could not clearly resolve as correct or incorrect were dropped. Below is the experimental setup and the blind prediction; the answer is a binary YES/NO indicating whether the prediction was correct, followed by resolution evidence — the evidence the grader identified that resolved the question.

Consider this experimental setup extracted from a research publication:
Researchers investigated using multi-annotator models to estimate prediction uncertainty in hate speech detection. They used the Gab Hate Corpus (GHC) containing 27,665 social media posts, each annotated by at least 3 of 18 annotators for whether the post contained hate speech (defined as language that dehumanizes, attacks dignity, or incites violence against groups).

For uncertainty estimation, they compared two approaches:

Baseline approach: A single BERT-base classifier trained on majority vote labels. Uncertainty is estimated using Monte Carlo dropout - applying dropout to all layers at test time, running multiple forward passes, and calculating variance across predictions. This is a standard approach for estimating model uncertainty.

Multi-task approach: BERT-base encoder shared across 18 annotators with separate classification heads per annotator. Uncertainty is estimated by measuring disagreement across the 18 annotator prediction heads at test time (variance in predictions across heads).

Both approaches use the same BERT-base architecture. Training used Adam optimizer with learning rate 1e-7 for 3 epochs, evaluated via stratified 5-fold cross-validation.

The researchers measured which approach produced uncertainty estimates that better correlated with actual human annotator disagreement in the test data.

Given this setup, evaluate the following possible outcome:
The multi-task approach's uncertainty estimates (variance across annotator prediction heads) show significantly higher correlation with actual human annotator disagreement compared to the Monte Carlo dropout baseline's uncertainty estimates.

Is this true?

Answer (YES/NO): YES